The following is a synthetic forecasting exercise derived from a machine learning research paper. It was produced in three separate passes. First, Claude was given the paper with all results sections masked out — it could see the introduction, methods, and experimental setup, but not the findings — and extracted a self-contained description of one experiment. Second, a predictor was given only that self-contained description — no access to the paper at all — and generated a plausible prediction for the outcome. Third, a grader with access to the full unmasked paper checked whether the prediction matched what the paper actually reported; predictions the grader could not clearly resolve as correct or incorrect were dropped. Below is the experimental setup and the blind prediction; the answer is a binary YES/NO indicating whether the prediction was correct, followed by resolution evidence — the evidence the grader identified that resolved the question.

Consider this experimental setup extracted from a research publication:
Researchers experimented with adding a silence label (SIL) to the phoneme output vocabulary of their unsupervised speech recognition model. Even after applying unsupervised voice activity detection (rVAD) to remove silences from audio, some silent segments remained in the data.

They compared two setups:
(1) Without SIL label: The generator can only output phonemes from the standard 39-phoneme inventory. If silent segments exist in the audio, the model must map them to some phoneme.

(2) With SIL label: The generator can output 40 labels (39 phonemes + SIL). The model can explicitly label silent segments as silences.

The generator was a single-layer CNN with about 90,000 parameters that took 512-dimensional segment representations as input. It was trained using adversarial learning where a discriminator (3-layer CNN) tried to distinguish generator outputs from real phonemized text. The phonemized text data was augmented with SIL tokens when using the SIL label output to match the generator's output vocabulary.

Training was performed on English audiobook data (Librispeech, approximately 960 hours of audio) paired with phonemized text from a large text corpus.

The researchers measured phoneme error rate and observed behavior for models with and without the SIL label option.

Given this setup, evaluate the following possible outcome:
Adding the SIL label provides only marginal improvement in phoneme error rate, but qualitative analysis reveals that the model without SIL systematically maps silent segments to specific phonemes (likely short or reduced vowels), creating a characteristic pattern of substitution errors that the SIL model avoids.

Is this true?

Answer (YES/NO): NO